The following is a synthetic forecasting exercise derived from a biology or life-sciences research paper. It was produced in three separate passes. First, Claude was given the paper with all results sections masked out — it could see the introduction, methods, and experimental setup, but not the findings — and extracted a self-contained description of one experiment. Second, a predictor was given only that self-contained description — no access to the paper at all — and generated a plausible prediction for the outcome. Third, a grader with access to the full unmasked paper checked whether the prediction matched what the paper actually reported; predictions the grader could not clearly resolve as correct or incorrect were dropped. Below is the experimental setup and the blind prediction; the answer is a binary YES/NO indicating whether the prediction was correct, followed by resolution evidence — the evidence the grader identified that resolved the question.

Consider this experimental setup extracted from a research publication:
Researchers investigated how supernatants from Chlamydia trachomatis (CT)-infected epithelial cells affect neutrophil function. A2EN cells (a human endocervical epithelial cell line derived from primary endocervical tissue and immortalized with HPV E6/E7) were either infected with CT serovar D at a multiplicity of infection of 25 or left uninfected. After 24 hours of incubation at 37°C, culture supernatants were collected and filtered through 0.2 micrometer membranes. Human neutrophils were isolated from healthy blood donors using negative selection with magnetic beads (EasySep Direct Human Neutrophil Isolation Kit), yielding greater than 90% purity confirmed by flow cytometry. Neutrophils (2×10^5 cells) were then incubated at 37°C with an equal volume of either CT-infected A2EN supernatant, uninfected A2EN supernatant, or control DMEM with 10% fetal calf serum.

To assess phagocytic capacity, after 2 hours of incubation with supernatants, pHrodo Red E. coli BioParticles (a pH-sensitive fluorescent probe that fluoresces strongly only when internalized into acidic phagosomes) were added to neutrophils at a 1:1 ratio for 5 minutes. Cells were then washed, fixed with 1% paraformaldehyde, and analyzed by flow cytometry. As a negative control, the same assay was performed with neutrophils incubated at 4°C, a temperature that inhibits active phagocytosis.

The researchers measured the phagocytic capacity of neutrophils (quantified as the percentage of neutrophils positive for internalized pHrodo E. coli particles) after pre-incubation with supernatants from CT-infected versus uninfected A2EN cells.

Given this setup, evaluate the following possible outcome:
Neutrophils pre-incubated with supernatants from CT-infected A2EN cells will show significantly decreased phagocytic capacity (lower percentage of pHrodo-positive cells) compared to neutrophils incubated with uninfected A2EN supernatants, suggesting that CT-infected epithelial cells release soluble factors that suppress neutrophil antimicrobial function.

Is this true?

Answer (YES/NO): NO